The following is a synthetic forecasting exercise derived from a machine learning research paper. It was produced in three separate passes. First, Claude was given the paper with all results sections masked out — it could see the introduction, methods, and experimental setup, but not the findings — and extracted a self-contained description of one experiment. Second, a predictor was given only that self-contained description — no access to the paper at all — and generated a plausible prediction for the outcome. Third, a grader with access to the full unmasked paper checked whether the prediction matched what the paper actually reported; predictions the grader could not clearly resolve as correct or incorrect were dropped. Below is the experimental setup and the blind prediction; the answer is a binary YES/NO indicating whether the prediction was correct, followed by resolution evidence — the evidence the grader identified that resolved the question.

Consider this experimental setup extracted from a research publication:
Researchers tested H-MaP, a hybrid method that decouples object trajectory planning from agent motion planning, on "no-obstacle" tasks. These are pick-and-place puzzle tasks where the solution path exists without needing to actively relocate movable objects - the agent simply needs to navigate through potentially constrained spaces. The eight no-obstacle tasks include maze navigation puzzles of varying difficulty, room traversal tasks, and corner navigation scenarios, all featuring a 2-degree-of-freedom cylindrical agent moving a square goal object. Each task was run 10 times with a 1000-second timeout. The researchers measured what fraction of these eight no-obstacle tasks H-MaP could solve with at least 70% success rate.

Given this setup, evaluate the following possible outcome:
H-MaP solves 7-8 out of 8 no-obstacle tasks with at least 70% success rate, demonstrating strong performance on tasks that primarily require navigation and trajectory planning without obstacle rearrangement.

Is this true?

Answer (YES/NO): YES